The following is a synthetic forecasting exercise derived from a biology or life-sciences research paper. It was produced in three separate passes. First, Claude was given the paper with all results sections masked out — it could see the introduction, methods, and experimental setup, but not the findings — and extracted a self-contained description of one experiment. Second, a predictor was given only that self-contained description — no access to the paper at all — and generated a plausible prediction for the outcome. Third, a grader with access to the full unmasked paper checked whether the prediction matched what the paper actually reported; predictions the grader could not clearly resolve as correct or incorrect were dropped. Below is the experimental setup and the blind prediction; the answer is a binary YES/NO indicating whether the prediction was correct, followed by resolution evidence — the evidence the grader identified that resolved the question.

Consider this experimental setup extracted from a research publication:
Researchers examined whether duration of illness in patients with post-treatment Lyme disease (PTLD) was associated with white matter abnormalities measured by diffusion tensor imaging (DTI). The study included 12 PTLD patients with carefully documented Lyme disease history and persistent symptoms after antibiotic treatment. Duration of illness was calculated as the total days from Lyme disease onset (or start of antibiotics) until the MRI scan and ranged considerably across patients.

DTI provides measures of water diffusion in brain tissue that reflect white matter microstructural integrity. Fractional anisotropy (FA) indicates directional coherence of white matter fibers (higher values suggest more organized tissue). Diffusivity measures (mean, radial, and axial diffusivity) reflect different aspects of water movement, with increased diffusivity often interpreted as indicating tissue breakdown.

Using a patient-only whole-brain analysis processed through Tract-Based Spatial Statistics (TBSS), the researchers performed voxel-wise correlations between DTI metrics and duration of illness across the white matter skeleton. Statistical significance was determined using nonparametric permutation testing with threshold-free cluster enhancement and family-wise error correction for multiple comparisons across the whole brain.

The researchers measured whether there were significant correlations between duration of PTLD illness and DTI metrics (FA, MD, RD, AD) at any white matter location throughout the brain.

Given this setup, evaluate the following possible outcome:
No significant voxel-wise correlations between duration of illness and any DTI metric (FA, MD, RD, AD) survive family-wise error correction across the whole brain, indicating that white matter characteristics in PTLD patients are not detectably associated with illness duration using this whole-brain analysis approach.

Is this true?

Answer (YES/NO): NO